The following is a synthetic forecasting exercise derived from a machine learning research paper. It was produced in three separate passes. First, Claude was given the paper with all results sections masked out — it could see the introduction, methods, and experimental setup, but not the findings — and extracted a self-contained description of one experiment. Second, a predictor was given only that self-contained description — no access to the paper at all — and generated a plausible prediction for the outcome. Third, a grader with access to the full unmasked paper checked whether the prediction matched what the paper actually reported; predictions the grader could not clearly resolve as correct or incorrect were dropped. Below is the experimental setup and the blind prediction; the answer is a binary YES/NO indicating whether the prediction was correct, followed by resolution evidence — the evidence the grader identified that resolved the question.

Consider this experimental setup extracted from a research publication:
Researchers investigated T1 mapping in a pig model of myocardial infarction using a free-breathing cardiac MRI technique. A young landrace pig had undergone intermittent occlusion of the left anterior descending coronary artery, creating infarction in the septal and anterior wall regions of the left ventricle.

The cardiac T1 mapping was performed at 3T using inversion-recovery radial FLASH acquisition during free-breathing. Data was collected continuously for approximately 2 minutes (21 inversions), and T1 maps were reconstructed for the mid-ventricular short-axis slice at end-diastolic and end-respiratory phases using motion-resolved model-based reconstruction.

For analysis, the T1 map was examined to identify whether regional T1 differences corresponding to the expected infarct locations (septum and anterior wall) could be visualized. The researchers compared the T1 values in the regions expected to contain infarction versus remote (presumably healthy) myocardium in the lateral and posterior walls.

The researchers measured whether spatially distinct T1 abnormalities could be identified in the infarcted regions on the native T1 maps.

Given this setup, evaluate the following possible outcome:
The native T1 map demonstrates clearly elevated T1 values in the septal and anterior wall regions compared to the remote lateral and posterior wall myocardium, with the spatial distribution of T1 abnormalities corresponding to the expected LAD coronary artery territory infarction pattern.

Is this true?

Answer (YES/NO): YES